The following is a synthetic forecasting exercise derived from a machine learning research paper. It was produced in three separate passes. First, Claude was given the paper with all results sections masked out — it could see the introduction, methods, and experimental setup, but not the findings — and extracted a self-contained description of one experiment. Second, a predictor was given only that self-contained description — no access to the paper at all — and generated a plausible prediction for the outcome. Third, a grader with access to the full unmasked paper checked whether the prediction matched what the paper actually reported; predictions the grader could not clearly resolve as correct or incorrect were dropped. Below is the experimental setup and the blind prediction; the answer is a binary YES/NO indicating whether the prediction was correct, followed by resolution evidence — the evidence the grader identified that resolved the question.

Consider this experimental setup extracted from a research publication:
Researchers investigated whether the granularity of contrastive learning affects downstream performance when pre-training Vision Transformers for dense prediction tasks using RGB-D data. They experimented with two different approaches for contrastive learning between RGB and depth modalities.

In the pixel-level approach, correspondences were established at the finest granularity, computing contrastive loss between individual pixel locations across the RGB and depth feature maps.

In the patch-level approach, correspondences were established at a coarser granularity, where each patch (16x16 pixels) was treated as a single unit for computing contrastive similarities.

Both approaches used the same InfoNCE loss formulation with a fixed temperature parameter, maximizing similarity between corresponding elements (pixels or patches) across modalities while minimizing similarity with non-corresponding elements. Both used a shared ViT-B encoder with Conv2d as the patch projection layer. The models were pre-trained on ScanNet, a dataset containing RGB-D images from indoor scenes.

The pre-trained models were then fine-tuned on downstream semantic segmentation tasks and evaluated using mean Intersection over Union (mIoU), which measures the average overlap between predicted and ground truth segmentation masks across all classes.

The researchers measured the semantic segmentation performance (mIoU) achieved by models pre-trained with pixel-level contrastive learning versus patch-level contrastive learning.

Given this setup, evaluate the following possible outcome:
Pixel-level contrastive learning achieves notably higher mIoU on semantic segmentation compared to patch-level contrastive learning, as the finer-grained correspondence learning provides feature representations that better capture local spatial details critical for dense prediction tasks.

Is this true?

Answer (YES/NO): NO